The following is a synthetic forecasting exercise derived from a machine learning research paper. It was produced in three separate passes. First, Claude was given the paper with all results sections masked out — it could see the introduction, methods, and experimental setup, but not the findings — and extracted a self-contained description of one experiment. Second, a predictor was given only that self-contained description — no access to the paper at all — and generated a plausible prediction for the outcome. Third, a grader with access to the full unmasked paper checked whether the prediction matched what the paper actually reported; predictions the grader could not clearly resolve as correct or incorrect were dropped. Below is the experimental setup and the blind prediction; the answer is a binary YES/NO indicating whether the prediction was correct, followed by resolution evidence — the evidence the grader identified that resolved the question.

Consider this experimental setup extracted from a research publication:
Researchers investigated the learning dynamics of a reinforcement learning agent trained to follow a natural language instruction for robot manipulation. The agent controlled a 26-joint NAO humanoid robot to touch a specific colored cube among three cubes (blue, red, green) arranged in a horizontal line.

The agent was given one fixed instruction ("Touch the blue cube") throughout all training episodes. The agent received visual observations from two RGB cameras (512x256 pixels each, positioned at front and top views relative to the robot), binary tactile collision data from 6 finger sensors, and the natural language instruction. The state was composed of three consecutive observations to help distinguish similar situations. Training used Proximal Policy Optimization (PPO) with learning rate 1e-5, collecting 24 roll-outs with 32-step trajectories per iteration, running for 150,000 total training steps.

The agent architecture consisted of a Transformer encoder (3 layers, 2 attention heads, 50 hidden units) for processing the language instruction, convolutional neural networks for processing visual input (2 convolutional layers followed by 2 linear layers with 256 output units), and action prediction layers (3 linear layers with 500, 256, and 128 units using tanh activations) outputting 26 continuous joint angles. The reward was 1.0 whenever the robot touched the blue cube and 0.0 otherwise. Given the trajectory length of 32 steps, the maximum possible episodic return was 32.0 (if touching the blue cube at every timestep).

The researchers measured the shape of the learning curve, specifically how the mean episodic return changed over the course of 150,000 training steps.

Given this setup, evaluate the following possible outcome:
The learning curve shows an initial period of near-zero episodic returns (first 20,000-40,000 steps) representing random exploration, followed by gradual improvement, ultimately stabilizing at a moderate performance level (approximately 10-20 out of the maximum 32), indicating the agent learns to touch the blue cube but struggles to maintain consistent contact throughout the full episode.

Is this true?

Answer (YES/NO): NO